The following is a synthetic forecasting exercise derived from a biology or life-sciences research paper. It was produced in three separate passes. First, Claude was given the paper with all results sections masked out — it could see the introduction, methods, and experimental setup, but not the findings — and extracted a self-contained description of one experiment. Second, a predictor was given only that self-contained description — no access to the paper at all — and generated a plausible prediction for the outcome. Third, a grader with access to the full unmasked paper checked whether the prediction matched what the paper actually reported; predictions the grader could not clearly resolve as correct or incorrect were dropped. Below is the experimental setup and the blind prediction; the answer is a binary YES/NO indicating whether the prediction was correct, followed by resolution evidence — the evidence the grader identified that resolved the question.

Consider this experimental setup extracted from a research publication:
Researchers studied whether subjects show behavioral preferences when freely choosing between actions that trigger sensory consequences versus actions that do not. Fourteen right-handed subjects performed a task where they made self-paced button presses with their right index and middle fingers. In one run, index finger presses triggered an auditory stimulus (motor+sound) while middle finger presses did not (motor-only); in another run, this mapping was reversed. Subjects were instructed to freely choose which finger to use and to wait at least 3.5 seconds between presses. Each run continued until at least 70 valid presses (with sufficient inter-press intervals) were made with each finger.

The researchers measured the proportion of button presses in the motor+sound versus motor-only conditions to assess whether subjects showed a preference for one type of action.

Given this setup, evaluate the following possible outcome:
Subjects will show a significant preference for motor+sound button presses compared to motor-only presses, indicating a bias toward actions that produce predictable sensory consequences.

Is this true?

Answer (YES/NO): NO